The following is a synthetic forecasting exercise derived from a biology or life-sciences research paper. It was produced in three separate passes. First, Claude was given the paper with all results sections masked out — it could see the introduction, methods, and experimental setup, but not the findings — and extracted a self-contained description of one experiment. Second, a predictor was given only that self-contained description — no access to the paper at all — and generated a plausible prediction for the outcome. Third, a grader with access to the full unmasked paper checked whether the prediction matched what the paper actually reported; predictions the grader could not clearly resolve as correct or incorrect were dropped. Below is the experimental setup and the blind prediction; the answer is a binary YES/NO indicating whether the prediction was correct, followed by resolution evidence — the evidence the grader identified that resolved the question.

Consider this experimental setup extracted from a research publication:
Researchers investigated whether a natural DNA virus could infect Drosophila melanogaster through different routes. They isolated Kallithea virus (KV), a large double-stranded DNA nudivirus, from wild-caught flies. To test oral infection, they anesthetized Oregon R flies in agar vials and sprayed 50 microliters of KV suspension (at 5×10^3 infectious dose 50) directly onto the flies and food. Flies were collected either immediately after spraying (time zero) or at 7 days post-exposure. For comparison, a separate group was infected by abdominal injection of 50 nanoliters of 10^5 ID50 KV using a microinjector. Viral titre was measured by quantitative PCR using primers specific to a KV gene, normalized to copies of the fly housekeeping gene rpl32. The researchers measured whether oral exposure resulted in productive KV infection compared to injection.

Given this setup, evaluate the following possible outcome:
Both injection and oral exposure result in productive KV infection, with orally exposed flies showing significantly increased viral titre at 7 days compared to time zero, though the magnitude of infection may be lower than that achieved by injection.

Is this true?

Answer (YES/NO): NO